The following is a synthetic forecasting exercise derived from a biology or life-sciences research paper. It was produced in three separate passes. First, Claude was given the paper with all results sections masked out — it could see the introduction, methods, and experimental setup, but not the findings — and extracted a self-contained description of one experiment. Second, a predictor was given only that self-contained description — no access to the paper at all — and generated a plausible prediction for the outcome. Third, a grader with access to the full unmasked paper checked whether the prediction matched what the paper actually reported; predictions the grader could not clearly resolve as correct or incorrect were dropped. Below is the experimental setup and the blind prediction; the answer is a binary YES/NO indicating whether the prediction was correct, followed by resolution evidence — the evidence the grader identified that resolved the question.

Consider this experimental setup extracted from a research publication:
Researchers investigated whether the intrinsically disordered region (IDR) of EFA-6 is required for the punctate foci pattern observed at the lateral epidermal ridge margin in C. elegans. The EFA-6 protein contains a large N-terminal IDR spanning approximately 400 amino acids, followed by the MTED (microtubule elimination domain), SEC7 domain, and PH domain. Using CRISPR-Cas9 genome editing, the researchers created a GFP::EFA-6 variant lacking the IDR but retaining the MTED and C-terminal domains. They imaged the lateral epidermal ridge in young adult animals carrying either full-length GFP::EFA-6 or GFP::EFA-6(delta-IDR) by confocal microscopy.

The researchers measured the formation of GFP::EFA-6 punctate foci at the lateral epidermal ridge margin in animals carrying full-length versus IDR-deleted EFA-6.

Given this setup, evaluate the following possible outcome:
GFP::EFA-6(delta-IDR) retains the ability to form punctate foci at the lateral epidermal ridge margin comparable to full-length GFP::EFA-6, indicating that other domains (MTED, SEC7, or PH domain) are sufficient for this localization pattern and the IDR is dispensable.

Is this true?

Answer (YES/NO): NO